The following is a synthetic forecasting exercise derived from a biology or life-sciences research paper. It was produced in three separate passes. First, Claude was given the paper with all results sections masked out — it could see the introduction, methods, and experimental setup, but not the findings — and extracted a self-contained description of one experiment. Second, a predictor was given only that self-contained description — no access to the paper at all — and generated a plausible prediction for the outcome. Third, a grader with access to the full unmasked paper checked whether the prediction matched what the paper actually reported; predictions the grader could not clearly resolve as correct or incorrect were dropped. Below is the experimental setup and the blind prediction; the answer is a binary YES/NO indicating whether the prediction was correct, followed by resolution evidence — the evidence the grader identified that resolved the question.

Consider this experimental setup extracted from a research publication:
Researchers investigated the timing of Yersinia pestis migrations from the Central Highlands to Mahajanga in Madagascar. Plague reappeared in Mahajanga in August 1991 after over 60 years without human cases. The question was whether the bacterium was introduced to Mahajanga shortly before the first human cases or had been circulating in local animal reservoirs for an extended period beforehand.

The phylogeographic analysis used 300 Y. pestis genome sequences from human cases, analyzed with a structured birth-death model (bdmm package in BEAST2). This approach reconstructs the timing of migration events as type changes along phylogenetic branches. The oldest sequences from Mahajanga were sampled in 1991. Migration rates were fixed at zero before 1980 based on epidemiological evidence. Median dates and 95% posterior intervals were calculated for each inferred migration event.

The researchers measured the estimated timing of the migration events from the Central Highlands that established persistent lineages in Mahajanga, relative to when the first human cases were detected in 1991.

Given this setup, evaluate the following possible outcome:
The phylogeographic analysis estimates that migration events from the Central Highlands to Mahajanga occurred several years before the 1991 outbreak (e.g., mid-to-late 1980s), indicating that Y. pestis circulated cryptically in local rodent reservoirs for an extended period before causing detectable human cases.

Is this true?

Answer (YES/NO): NO